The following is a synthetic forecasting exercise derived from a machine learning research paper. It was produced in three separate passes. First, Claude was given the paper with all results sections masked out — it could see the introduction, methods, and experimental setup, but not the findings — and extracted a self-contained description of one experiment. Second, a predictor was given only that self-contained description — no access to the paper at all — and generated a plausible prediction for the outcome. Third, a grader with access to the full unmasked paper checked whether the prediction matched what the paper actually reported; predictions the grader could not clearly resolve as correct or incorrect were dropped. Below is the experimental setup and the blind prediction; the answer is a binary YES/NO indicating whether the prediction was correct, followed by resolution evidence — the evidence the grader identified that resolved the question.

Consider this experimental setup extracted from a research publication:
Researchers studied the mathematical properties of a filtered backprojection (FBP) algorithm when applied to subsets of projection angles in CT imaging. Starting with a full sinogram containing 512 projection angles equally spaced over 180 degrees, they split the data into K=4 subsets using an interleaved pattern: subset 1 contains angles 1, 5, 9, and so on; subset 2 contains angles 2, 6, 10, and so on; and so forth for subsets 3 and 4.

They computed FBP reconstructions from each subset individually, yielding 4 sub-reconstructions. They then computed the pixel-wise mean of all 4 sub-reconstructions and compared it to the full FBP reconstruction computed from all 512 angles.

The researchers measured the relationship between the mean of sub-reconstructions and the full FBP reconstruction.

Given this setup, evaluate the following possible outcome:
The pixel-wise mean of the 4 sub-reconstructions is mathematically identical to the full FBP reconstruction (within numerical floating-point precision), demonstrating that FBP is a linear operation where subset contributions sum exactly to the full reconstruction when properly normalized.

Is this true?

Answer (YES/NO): YES